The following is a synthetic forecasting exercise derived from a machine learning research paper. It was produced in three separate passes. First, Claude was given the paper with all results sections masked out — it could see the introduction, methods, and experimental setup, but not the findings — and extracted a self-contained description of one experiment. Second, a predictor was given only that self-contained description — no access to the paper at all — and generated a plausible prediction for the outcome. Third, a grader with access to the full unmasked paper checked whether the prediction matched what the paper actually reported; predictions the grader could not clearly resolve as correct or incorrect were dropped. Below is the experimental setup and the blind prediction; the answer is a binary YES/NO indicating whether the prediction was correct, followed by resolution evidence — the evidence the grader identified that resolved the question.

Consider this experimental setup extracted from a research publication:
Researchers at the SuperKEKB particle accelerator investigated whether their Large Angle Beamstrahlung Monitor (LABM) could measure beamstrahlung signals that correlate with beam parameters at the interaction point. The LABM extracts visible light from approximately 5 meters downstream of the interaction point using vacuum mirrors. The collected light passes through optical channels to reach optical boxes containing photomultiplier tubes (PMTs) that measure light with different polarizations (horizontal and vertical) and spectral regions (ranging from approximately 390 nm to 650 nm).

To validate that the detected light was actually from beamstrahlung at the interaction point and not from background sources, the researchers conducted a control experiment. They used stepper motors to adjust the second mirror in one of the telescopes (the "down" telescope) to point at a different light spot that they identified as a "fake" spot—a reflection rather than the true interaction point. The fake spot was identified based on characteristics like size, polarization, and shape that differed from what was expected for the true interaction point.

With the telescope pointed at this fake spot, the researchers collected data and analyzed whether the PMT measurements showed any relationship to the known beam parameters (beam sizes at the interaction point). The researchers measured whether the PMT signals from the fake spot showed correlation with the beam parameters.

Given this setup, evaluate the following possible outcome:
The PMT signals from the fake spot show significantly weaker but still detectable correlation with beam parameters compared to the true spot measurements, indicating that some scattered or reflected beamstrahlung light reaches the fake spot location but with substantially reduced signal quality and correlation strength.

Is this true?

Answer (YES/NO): NO